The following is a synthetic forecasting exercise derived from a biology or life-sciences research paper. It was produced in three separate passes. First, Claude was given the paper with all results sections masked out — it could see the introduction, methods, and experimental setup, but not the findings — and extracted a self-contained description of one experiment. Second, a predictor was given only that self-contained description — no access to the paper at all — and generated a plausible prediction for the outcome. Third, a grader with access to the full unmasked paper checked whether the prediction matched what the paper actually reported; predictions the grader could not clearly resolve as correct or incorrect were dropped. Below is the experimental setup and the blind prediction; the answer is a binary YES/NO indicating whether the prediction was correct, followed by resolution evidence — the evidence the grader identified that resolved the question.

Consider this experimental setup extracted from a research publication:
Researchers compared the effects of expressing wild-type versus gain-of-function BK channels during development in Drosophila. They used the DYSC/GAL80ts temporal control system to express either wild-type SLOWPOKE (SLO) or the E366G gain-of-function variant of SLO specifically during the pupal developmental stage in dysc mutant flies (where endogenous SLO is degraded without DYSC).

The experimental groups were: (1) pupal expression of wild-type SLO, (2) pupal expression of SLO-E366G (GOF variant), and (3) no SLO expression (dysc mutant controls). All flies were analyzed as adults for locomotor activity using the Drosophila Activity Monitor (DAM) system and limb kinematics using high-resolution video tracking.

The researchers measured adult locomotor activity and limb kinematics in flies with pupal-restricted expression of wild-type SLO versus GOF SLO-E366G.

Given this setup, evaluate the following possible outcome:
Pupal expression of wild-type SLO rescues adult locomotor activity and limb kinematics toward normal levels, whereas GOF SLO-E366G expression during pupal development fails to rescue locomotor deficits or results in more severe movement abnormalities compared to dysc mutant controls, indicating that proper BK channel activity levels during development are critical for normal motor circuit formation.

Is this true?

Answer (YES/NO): YES